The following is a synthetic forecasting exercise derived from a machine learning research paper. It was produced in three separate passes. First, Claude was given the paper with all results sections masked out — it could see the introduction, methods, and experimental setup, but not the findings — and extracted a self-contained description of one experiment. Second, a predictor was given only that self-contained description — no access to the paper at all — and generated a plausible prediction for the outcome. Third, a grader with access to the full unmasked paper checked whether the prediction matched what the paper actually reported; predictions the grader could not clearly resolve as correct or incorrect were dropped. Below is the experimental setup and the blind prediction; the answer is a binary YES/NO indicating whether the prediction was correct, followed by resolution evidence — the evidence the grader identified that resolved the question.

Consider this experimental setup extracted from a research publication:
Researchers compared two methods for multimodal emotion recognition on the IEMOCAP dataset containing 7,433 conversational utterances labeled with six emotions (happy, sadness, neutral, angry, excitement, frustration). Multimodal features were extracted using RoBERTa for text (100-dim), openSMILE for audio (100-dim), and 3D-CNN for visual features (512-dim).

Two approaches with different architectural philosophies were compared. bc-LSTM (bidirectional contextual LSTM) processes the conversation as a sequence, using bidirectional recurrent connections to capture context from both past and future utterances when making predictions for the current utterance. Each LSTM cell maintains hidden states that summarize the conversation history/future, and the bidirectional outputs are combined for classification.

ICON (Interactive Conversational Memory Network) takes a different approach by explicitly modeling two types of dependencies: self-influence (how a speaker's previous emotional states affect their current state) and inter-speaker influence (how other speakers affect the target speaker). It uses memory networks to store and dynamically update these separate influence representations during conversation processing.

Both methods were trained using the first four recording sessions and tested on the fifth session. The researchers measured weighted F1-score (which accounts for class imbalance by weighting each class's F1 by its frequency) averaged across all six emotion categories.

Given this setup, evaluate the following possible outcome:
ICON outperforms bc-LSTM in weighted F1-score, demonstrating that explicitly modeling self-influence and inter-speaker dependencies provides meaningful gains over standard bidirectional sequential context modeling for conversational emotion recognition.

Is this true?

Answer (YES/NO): YES